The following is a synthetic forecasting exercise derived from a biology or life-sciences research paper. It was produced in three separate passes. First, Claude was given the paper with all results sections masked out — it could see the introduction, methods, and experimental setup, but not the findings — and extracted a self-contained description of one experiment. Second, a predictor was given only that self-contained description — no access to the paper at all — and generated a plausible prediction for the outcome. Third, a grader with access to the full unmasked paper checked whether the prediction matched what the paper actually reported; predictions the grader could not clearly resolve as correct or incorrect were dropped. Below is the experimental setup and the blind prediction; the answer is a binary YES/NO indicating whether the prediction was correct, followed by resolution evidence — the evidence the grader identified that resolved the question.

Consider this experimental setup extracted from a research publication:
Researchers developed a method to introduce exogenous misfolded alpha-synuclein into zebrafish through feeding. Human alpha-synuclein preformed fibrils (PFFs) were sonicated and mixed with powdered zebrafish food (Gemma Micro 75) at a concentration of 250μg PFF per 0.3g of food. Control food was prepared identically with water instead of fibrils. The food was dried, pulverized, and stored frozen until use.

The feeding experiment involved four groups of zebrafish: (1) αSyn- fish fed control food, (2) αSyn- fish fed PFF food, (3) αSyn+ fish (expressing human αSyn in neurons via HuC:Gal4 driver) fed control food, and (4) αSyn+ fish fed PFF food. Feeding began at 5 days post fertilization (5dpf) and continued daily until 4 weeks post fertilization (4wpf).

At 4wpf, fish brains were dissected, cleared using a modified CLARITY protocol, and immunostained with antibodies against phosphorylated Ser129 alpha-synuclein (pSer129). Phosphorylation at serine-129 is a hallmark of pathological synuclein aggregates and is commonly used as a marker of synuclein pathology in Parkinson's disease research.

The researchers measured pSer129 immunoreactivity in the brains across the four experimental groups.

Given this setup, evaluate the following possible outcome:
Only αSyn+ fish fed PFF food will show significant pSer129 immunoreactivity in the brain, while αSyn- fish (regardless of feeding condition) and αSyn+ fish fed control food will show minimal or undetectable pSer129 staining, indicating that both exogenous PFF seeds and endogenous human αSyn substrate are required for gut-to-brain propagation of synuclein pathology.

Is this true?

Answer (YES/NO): NO